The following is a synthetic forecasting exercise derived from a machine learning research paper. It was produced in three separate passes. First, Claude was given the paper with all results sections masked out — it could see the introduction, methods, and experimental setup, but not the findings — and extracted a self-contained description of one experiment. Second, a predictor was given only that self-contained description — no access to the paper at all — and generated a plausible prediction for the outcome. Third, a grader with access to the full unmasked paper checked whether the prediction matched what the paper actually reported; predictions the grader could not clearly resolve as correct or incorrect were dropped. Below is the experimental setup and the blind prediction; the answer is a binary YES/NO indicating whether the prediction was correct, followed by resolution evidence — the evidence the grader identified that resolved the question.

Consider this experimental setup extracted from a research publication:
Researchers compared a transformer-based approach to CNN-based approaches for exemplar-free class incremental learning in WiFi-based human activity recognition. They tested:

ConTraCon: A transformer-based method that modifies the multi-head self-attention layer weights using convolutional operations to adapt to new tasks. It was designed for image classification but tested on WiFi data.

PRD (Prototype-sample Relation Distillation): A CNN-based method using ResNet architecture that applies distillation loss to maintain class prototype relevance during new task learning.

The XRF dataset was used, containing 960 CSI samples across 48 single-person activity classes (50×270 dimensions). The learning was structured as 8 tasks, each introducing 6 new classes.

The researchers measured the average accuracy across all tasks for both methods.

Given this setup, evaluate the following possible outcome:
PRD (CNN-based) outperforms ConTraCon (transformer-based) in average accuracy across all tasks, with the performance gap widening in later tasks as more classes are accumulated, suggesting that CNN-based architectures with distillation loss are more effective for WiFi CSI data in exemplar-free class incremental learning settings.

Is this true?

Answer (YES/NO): NO